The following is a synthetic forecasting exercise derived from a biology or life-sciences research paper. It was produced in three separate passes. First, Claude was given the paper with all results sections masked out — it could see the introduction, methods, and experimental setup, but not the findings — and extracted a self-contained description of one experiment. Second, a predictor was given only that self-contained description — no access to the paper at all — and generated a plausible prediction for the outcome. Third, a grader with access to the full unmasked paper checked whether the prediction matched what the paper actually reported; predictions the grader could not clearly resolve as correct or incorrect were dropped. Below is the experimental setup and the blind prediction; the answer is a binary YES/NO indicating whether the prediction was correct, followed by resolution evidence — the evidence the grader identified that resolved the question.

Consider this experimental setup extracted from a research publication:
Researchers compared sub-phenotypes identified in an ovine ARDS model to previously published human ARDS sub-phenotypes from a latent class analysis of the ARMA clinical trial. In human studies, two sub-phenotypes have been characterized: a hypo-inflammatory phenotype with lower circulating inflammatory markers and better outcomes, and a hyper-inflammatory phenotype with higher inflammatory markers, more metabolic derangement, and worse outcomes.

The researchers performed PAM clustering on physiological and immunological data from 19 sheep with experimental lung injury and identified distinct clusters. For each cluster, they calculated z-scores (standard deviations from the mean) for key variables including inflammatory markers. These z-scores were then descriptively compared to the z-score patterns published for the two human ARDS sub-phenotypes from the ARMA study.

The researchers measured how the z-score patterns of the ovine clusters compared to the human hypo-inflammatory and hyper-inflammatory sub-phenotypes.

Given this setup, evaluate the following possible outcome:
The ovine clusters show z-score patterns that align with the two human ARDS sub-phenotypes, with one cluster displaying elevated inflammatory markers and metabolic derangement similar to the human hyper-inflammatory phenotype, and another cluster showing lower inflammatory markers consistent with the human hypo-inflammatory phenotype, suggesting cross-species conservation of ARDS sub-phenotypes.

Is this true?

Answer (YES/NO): YES